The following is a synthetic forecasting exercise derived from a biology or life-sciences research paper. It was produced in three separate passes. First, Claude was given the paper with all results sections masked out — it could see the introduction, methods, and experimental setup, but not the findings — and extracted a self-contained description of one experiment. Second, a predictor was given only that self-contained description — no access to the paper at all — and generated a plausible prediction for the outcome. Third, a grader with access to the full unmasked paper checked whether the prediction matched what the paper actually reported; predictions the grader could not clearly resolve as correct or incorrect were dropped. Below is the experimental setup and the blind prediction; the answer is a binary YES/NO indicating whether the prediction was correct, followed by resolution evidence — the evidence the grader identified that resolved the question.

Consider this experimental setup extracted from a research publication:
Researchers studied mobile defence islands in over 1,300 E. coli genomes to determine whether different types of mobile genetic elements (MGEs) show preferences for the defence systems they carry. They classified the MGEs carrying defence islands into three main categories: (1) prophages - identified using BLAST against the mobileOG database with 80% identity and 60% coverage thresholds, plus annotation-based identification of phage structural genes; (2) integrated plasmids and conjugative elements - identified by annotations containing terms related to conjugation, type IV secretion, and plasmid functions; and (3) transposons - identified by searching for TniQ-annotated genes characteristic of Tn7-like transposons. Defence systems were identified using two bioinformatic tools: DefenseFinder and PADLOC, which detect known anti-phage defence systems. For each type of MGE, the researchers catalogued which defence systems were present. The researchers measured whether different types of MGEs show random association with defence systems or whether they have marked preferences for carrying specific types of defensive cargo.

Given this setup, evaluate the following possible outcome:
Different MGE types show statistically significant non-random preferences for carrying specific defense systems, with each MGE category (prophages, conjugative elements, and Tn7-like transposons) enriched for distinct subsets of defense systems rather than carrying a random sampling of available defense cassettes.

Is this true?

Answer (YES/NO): NO